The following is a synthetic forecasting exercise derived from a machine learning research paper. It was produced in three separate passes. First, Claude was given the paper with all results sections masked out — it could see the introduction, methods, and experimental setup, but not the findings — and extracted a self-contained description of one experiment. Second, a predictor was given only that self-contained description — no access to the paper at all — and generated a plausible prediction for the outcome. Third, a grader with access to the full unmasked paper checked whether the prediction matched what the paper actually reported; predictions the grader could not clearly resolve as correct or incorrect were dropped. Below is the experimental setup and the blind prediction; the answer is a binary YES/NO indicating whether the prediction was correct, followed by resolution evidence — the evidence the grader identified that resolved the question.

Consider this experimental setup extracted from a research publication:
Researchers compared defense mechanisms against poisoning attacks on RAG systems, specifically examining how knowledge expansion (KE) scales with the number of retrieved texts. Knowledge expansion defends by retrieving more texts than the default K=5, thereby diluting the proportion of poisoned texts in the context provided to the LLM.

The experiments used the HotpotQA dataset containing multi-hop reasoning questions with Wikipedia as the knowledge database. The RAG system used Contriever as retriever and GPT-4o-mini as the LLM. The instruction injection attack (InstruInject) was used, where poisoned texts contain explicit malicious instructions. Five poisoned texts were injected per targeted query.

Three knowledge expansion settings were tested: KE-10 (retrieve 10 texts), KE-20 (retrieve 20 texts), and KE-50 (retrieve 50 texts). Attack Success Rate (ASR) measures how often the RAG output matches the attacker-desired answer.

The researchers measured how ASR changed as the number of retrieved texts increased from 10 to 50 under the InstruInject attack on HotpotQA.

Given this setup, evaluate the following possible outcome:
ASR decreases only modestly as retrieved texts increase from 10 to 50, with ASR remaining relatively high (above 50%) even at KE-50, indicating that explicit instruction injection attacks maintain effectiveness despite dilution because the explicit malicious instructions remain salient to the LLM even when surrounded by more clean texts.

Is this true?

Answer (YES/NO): YES